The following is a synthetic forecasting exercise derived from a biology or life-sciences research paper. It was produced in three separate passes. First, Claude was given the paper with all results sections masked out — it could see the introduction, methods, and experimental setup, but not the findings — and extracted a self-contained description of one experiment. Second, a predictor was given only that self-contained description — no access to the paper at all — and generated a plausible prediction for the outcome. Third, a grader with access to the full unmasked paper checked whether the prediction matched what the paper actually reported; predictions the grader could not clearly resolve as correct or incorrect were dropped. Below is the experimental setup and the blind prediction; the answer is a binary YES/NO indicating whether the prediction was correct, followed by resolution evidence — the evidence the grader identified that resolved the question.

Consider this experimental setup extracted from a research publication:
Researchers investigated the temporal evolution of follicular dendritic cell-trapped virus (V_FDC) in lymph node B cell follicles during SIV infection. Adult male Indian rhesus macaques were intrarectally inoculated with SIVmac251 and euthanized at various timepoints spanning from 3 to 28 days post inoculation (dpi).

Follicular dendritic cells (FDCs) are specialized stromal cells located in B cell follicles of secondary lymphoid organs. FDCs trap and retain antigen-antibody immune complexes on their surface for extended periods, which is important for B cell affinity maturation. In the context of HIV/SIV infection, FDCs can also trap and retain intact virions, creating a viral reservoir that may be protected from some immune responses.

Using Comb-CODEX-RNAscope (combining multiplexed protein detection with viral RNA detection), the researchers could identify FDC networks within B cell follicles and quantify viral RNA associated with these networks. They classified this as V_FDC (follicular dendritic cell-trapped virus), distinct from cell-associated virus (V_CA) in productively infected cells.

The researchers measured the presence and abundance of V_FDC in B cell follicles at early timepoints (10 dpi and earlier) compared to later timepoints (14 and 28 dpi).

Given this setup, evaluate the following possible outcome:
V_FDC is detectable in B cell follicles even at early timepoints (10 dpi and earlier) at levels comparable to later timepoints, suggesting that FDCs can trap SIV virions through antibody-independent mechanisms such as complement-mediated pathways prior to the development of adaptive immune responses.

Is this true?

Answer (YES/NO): NO